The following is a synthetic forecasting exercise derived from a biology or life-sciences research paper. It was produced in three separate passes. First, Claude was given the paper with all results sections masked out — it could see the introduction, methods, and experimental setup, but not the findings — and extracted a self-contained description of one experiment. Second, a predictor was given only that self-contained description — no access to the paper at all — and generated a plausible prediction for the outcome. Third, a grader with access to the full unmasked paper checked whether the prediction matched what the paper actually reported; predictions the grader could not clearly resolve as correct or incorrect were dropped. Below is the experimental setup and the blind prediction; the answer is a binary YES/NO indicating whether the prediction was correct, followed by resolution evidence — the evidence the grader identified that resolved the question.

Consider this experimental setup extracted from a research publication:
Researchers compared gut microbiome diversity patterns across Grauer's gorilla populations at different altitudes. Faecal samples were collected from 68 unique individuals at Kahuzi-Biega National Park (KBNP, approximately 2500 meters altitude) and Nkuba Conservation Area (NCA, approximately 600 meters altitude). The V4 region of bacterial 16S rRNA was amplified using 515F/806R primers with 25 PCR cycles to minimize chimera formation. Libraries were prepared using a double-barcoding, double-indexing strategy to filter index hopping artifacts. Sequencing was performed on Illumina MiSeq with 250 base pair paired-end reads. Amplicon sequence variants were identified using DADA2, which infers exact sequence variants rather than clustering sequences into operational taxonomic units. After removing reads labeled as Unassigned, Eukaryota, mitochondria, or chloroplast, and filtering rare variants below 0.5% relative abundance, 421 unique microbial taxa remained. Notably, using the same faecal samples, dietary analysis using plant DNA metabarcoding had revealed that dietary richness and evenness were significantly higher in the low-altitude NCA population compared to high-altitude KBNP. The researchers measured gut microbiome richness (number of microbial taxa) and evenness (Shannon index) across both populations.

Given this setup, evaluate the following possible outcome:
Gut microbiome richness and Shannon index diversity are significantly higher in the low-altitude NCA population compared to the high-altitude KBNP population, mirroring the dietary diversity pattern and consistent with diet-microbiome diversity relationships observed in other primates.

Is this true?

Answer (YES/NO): NO